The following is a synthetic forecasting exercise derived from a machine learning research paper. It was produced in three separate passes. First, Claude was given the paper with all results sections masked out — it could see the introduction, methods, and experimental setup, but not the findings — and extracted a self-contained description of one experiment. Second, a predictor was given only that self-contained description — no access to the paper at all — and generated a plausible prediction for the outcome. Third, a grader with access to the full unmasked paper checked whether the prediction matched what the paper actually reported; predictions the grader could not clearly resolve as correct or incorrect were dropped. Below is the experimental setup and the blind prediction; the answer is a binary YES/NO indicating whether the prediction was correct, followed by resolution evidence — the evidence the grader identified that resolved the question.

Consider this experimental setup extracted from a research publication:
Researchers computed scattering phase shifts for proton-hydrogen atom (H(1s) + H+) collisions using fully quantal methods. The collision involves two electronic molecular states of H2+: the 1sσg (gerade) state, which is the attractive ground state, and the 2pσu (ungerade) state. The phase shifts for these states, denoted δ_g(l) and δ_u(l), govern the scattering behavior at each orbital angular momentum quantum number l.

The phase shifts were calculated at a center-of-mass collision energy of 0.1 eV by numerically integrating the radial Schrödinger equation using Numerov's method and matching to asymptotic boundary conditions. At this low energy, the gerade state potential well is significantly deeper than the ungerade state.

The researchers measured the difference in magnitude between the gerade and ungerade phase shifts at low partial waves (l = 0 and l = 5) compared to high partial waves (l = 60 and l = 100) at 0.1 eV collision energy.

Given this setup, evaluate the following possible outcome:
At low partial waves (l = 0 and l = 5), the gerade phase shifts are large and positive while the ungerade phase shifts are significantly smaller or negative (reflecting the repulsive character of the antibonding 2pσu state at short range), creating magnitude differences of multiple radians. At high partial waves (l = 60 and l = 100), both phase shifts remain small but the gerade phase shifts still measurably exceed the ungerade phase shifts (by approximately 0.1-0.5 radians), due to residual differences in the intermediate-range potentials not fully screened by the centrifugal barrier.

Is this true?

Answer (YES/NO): NO